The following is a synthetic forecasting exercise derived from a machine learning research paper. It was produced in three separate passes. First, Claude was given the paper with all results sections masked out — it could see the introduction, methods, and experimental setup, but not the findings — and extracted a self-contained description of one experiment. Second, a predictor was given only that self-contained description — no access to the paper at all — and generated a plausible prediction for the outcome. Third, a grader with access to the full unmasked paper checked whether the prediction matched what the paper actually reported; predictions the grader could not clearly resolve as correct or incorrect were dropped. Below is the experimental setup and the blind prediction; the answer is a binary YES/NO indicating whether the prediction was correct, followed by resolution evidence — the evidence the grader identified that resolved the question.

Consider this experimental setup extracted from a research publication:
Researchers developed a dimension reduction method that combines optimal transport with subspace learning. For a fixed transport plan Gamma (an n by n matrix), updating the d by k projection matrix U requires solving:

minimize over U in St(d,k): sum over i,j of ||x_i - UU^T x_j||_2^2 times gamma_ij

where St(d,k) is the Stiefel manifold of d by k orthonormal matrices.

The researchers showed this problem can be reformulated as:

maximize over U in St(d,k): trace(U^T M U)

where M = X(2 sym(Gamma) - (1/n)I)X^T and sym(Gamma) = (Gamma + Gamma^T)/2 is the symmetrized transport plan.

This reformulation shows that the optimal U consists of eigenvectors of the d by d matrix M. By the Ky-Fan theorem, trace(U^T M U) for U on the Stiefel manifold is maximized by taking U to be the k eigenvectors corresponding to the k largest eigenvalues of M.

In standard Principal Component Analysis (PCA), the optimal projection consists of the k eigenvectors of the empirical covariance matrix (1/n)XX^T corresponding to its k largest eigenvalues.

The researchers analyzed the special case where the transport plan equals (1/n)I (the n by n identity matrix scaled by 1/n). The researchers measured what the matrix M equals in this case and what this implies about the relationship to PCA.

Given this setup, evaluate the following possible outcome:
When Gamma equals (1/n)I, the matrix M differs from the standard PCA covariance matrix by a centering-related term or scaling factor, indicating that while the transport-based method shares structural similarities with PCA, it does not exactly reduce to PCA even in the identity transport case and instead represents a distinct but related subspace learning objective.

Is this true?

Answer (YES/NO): NO